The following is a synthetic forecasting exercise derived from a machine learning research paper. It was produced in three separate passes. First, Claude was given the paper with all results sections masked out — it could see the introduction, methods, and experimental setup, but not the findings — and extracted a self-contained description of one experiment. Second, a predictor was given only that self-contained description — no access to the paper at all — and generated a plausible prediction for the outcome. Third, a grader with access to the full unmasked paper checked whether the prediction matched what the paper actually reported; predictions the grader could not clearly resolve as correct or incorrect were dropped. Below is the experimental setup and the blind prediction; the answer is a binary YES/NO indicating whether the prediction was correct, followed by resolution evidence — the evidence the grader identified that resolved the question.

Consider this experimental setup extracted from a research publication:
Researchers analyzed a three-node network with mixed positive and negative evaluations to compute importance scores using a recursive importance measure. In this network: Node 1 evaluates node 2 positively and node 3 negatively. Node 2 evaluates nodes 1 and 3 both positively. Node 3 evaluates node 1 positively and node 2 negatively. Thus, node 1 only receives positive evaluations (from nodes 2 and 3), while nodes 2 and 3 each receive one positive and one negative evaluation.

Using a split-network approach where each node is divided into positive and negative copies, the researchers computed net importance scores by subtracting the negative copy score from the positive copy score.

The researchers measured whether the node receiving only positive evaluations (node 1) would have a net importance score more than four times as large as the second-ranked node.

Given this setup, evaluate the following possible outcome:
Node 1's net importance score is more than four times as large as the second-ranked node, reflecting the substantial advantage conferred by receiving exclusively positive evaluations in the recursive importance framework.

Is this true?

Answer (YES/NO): YES